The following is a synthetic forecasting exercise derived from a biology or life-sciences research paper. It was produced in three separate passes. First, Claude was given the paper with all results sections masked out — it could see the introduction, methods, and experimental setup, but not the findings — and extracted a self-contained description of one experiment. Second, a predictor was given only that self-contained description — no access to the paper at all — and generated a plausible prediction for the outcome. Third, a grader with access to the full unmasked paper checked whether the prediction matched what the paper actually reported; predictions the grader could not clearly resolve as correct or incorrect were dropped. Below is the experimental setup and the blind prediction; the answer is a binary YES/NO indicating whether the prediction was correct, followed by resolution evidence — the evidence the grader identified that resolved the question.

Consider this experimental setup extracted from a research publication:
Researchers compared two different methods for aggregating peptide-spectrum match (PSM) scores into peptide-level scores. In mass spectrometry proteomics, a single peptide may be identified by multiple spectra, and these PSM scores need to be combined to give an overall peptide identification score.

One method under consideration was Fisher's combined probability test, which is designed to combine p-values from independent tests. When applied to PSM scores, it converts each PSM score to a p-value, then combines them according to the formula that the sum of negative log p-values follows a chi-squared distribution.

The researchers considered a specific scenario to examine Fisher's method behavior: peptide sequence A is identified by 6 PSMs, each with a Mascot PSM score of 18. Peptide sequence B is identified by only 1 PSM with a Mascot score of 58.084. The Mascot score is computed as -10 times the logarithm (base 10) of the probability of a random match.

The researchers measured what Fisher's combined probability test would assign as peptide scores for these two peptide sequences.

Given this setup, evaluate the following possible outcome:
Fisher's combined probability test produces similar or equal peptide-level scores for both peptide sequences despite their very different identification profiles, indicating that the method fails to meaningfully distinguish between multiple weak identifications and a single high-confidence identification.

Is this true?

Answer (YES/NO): YES